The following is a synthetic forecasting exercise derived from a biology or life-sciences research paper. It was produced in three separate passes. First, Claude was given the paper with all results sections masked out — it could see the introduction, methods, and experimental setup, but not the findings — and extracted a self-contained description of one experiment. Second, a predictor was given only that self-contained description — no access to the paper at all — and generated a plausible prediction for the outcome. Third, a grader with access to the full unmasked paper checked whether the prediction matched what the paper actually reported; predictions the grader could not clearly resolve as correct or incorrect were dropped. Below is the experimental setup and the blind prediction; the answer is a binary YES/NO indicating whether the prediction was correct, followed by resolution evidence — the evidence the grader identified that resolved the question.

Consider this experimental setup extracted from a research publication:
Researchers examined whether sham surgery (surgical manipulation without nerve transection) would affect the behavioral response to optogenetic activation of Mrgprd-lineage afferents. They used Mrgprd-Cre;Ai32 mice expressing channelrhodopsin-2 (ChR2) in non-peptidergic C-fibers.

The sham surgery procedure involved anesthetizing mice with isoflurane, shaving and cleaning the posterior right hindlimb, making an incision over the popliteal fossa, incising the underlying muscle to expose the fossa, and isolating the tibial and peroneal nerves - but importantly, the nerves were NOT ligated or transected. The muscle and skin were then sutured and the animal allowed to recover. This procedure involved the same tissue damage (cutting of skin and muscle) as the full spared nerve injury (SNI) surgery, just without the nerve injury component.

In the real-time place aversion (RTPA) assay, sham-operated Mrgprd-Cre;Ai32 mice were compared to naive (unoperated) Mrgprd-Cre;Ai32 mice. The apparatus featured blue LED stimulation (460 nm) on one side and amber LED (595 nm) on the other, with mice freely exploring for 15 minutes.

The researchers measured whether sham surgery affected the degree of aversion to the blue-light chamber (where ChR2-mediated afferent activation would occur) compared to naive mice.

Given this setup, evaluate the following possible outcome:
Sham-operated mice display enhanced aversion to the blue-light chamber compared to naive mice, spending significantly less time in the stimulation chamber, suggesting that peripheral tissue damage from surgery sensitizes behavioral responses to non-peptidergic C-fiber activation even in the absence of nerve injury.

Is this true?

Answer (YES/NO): NO